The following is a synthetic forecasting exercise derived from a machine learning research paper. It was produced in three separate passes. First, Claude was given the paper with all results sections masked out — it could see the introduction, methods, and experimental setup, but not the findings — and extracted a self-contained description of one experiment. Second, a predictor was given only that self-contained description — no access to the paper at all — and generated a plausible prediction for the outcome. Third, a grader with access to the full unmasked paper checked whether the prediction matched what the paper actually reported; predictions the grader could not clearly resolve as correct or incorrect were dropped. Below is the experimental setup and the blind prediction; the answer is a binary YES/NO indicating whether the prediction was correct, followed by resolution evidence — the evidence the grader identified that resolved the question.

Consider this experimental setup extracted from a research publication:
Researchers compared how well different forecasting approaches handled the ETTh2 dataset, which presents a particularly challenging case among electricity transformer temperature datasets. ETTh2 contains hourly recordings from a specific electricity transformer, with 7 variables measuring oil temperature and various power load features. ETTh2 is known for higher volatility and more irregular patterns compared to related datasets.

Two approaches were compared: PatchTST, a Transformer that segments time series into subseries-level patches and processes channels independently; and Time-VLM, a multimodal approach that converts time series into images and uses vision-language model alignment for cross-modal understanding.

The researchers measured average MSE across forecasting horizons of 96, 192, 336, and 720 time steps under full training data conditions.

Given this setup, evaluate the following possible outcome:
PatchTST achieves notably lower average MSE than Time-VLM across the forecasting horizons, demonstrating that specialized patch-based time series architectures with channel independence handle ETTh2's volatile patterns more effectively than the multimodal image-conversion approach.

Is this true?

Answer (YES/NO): NO